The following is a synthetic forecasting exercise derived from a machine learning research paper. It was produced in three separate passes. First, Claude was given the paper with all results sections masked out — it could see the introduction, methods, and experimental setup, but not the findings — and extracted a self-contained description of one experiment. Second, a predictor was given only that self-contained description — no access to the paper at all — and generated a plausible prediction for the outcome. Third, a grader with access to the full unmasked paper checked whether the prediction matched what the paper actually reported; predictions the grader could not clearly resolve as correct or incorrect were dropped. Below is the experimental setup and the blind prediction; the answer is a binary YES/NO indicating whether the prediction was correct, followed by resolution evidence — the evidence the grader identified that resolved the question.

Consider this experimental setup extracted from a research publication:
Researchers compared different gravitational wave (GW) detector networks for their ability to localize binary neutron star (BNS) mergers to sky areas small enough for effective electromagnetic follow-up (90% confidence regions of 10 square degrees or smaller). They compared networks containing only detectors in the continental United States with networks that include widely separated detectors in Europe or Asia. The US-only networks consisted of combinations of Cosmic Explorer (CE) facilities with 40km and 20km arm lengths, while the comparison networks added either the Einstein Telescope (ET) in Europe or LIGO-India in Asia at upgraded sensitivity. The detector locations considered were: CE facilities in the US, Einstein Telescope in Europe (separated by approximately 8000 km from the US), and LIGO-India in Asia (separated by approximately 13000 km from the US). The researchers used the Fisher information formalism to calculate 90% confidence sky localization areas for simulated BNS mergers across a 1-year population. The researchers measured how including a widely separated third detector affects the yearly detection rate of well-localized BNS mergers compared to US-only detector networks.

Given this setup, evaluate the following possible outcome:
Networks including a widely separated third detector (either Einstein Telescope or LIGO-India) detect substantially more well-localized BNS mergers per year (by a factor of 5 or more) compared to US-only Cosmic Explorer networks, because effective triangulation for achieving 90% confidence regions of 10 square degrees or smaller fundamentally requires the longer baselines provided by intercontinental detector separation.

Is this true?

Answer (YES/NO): YES